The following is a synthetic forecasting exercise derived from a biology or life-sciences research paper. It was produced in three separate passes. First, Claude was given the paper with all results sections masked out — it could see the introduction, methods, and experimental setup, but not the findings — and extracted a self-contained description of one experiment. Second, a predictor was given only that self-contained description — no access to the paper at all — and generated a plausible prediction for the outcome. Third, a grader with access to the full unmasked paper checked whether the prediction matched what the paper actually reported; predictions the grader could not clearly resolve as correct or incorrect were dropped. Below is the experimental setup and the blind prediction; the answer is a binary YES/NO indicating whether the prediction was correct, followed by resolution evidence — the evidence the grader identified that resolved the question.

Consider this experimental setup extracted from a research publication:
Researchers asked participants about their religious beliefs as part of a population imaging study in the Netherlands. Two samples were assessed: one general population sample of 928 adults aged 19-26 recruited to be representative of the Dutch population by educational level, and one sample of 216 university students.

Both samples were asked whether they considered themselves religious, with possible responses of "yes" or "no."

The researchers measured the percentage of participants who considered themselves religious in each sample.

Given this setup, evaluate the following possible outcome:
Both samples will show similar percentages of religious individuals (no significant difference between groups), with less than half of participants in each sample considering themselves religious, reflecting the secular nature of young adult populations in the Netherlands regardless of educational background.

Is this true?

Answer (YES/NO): YES